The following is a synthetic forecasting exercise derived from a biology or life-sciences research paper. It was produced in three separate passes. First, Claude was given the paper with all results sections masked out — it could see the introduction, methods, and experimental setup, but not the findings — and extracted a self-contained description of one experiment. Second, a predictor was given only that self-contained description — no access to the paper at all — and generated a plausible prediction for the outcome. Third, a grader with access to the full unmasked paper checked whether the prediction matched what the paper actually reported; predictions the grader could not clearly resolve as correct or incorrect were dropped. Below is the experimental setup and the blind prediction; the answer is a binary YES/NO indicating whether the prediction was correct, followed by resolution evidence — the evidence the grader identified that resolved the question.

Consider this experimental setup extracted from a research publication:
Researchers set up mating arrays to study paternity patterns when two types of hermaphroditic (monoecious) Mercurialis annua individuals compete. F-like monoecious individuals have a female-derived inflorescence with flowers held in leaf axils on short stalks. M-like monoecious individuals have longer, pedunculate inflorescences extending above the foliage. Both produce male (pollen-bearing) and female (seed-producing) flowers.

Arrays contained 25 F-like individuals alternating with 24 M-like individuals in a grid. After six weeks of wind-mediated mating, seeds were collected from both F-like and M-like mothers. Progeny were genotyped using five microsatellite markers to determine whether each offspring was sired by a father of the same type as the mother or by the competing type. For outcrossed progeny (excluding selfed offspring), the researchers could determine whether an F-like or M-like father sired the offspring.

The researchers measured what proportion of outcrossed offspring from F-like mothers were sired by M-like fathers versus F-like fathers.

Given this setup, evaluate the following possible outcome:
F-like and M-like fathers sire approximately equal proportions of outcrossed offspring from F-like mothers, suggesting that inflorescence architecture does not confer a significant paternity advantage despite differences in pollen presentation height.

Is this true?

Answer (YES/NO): NO